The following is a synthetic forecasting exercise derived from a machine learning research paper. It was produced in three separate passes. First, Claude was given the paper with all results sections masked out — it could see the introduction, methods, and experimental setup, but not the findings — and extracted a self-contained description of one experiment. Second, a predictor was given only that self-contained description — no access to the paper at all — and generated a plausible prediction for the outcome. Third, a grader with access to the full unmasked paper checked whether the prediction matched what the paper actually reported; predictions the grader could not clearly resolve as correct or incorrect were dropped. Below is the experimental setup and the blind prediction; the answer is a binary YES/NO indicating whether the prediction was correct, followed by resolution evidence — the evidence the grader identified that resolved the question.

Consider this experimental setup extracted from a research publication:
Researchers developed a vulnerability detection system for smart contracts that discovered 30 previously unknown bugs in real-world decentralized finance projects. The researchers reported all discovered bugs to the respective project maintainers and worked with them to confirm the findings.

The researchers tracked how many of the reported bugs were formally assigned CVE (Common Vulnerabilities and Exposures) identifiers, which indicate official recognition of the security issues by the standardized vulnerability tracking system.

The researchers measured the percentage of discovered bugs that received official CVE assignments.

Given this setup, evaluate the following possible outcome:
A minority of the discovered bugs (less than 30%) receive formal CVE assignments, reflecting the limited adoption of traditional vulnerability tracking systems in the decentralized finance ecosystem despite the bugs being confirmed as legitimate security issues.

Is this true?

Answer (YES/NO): NO